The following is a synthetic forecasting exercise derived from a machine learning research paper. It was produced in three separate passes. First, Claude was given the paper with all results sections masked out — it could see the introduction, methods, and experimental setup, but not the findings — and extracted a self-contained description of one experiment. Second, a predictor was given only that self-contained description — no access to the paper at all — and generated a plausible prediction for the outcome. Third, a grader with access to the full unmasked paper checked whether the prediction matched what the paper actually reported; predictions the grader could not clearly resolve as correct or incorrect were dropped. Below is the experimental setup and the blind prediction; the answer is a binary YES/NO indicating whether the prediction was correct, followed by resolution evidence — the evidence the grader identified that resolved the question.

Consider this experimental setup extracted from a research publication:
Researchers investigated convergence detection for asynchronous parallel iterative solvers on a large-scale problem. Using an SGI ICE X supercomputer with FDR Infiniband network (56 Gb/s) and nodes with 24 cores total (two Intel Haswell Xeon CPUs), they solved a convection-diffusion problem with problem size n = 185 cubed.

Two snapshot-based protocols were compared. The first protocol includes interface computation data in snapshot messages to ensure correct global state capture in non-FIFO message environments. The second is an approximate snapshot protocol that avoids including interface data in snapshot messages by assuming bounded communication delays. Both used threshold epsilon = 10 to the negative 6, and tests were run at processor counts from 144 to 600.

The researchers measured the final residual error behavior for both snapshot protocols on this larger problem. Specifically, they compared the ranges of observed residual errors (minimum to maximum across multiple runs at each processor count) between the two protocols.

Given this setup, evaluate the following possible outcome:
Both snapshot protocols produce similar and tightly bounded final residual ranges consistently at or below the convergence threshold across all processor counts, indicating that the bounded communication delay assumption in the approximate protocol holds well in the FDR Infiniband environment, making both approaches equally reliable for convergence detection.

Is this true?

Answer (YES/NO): YES